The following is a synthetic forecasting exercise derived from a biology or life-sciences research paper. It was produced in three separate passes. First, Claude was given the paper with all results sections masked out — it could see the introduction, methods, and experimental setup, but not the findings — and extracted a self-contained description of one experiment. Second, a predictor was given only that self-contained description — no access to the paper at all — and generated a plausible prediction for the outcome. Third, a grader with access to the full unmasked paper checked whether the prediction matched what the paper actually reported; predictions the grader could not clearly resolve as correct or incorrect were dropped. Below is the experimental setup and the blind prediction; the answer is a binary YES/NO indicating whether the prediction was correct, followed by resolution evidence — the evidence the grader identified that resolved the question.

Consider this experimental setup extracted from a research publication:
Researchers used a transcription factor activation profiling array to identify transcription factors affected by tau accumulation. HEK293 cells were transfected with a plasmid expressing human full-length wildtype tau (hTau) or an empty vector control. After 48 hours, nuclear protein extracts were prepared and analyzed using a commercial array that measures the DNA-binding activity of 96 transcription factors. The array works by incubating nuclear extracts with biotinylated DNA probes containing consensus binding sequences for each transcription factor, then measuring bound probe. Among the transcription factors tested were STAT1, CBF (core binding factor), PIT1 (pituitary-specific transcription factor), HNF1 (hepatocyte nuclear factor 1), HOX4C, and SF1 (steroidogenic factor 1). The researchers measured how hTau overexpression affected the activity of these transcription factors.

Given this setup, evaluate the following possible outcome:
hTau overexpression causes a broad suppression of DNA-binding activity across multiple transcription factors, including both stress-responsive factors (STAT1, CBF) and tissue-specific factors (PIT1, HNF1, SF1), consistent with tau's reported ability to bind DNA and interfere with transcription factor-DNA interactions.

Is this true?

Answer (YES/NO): NO